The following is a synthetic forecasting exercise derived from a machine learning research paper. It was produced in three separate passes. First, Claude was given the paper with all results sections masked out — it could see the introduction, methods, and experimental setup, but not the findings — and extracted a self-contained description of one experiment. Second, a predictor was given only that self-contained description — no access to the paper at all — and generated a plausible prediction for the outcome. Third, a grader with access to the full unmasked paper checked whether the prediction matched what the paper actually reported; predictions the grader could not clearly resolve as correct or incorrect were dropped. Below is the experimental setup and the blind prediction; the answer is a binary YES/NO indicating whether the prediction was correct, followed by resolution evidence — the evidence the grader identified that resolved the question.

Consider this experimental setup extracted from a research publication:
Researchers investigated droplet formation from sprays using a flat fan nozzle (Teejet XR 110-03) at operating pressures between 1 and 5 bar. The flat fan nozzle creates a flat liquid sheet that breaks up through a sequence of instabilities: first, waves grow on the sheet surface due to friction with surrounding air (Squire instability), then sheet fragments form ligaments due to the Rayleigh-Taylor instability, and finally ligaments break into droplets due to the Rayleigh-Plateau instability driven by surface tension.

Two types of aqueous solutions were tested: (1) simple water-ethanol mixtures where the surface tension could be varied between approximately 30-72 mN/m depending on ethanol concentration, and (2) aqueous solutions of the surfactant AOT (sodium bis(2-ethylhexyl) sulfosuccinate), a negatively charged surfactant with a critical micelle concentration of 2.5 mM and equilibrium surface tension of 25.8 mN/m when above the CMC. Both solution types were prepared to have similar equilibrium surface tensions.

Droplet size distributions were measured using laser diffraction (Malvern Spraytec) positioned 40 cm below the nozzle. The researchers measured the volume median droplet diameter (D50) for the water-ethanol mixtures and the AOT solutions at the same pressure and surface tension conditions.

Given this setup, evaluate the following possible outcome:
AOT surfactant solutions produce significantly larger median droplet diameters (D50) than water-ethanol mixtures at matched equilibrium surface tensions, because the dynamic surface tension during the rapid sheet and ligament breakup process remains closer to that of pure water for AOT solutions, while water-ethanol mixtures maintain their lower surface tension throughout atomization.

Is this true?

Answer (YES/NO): YES